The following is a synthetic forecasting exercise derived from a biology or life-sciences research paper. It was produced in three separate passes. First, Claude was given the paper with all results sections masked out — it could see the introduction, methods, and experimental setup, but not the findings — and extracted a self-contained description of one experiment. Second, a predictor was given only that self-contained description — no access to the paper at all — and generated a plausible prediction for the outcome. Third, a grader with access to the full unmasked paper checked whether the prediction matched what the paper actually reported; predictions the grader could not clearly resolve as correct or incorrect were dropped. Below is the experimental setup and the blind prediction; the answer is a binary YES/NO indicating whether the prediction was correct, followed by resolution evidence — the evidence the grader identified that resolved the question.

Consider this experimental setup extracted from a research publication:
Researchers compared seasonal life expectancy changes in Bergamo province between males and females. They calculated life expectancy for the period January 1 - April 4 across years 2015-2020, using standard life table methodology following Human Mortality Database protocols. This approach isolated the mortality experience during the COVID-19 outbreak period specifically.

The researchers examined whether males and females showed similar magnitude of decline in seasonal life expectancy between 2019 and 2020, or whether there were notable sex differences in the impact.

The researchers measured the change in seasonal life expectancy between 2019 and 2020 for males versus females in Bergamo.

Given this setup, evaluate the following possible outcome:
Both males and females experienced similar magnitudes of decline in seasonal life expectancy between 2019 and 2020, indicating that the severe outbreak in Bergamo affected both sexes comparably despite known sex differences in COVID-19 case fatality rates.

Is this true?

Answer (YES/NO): NO